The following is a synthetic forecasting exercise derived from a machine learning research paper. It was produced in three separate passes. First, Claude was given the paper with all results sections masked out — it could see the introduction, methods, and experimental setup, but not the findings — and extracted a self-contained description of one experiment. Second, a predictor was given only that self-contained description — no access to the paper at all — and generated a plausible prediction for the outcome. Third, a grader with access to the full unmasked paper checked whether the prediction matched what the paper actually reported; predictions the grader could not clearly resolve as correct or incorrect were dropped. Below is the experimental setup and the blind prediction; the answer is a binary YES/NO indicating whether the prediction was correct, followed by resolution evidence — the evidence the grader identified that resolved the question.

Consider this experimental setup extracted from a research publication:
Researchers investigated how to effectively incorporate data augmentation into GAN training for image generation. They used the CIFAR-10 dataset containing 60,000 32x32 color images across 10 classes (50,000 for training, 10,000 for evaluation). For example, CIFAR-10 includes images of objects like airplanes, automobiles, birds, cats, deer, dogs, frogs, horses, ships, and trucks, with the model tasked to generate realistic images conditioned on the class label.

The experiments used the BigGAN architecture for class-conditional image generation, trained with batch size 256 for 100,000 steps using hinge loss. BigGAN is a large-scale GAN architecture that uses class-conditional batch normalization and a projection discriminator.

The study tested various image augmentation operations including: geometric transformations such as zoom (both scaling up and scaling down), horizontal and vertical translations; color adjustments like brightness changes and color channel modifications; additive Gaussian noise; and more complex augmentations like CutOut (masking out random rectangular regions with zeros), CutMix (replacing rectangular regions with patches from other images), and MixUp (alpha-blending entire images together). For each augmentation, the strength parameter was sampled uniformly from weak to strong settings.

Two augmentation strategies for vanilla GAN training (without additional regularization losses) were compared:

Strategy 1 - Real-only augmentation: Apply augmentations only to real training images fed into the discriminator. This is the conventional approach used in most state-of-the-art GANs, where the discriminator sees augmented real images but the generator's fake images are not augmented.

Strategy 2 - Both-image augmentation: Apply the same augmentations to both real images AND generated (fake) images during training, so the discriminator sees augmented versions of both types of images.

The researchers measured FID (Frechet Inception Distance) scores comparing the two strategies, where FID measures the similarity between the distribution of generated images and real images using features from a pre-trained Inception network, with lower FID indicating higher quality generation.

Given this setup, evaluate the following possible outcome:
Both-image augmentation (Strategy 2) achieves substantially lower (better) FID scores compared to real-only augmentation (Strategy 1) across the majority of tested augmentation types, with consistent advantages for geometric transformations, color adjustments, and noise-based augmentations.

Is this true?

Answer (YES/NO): NO